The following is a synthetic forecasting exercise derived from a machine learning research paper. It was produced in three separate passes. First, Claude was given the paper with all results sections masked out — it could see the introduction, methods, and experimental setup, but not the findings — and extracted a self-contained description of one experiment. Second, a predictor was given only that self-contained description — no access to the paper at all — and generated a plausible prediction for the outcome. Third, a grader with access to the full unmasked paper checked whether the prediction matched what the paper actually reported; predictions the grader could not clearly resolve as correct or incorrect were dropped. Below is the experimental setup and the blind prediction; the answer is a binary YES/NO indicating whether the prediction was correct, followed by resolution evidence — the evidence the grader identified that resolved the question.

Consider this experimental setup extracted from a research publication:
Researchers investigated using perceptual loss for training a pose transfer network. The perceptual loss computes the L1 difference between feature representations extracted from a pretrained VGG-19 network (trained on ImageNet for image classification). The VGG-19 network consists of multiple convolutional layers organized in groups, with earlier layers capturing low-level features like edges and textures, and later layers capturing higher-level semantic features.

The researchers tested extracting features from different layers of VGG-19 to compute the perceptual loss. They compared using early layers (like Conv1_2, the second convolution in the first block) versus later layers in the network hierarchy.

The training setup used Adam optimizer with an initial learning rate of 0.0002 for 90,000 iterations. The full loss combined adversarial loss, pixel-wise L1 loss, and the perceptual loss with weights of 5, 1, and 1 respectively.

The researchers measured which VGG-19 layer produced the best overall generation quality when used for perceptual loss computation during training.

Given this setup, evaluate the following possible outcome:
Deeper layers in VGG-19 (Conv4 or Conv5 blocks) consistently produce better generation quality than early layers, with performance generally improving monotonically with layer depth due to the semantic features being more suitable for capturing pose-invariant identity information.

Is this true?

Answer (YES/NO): NO